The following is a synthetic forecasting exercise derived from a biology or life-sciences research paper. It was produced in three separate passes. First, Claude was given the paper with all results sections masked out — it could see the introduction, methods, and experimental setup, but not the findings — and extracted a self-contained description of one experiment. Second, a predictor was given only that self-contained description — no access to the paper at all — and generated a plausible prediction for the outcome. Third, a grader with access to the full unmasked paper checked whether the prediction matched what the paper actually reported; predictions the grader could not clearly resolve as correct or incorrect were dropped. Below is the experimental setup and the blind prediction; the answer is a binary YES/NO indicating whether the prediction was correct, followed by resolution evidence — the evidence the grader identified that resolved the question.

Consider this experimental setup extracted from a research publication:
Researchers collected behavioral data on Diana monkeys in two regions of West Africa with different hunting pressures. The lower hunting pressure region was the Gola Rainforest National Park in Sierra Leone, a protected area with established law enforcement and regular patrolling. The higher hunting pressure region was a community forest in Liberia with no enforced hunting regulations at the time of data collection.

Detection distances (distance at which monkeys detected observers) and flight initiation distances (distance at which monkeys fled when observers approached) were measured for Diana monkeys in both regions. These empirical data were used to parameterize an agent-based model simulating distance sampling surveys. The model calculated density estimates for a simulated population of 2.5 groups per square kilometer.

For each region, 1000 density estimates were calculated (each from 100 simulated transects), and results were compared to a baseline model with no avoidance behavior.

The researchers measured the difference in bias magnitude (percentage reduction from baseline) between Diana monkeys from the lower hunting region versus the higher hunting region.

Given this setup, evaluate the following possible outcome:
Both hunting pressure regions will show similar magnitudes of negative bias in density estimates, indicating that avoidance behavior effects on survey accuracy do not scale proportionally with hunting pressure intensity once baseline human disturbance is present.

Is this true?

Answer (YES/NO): NO